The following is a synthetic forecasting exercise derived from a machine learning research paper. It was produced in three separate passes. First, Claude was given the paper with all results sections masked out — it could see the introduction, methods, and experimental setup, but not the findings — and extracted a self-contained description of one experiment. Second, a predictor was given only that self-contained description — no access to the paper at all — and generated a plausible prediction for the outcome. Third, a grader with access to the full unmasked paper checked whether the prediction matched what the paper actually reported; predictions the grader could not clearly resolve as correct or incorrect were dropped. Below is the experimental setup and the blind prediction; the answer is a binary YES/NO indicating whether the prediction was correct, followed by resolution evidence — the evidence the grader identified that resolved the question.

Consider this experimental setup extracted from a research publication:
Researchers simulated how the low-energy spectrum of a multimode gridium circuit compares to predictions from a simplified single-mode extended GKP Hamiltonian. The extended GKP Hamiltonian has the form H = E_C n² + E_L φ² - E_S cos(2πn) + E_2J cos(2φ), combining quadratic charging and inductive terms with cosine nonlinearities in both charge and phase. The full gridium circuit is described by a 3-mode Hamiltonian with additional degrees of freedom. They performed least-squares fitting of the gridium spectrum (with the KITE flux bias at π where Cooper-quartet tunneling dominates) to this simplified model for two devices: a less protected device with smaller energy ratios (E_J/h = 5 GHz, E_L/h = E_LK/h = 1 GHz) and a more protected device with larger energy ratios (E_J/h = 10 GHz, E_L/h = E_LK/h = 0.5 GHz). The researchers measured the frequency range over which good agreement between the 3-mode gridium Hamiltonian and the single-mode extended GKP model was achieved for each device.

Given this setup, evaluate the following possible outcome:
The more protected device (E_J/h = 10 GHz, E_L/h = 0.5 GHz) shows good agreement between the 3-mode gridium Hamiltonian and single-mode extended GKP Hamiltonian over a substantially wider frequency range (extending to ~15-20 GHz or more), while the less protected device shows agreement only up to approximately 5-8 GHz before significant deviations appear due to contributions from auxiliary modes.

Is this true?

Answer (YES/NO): NO